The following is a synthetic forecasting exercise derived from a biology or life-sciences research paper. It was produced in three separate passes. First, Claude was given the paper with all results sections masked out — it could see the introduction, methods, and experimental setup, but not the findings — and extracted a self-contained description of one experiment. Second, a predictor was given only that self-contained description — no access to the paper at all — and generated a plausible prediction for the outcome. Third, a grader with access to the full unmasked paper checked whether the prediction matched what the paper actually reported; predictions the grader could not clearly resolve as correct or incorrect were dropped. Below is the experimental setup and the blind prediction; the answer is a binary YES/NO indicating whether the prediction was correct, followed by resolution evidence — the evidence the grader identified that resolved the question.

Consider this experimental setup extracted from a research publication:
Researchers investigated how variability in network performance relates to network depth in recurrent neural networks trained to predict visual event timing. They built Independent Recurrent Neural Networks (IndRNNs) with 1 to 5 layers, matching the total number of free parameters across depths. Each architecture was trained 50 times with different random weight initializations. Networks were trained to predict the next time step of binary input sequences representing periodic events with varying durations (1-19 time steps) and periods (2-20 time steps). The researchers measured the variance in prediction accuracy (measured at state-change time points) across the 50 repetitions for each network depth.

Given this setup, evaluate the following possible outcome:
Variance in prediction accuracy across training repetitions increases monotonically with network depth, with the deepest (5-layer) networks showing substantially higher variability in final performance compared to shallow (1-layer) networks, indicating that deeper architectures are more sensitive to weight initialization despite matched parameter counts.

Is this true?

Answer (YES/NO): YES